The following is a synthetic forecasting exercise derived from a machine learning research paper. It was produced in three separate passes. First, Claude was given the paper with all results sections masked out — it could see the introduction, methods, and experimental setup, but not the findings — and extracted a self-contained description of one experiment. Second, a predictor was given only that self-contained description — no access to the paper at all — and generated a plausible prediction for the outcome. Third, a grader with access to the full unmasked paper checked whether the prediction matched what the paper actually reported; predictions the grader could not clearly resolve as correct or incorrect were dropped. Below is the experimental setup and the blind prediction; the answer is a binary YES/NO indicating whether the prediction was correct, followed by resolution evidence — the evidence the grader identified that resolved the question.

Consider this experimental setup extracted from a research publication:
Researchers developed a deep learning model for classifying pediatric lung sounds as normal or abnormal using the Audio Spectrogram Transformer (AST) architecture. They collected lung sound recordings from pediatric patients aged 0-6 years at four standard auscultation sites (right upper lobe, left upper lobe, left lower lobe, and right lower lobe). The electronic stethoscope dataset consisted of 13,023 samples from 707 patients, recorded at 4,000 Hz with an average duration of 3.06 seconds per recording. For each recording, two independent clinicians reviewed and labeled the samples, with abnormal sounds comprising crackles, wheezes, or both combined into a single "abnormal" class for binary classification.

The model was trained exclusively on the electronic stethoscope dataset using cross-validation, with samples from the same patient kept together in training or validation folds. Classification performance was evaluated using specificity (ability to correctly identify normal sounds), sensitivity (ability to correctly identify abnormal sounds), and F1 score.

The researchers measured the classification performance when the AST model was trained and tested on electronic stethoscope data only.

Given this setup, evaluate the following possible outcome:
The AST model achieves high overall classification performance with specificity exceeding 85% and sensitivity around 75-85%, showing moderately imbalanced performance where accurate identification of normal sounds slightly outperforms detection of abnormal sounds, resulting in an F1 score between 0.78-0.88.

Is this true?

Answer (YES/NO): NO